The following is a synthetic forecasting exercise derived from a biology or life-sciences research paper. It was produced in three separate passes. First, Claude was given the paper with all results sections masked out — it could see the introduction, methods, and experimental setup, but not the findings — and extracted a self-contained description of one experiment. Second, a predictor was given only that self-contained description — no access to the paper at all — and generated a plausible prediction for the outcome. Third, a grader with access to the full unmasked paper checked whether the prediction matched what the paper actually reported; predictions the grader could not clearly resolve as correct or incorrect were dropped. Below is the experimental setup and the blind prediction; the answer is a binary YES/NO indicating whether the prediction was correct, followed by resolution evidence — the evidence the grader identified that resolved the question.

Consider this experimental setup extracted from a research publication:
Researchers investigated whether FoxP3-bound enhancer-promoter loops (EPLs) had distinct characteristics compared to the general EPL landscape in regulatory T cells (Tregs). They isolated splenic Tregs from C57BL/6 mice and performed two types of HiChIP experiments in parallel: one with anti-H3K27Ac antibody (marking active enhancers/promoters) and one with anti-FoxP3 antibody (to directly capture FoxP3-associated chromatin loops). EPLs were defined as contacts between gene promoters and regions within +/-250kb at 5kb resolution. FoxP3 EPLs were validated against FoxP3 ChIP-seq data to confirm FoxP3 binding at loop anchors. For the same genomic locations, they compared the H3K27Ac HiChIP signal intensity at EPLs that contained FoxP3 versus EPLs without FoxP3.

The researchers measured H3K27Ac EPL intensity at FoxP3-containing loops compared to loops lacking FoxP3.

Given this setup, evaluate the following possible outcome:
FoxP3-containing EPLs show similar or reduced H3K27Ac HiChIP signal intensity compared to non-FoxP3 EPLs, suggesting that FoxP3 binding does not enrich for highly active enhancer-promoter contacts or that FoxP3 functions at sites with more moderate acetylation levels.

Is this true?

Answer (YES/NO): NO